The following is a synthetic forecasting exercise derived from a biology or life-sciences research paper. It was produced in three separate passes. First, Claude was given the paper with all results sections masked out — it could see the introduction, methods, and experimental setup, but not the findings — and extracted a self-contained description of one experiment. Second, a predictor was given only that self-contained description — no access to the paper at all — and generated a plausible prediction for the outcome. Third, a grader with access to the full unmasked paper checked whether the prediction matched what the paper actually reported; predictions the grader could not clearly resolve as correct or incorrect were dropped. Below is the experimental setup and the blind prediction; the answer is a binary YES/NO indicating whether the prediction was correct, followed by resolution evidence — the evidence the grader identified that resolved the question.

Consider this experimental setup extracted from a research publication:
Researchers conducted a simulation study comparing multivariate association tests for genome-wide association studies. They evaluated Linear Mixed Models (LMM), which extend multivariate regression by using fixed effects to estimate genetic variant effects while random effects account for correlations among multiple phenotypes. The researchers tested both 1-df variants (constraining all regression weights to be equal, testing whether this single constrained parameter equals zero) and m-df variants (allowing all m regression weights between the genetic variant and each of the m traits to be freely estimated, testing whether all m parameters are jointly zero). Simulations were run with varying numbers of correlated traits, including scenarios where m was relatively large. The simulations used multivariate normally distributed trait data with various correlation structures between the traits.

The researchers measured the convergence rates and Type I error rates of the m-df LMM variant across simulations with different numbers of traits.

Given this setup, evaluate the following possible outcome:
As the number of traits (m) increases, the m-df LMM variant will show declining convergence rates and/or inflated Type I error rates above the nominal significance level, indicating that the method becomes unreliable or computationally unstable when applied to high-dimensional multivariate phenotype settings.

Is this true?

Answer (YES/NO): YES